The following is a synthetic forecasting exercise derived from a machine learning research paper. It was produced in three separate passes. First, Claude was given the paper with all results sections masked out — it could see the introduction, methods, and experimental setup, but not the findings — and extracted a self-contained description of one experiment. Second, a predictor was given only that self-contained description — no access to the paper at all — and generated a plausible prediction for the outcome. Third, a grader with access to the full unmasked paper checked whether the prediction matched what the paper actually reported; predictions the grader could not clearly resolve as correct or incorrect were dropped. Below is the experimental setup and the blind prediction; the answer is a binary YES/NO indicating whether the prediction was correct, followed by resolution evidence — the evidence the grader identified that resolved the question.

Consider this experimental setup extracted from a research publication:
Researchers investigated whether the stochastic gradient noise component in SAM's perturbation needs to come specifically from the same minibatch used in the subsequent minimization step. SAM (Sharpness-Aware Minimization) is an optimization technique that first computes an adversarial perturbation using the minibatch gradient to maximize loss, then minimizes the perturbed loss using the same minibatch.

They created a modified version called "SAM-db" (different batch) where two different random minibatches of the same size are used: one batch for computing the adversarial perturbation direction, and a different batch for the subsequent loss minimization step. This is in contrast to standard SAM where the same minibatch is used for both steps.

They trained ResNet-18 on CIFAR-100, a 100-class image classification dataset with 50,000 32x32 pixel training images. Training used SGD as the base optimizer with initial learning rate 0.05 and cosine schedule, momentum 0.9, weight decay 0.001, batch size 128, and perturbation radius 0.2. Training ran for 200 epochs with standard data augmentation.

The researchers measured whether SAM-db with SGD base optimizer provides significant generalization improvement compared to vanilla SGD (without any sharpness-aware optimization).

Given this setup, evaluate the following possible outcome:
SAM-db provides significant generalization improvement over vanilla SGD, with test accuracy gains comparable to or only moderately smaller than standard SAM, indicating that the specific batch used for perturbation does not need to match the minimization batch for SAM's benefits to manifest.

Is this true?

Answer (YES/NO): NO